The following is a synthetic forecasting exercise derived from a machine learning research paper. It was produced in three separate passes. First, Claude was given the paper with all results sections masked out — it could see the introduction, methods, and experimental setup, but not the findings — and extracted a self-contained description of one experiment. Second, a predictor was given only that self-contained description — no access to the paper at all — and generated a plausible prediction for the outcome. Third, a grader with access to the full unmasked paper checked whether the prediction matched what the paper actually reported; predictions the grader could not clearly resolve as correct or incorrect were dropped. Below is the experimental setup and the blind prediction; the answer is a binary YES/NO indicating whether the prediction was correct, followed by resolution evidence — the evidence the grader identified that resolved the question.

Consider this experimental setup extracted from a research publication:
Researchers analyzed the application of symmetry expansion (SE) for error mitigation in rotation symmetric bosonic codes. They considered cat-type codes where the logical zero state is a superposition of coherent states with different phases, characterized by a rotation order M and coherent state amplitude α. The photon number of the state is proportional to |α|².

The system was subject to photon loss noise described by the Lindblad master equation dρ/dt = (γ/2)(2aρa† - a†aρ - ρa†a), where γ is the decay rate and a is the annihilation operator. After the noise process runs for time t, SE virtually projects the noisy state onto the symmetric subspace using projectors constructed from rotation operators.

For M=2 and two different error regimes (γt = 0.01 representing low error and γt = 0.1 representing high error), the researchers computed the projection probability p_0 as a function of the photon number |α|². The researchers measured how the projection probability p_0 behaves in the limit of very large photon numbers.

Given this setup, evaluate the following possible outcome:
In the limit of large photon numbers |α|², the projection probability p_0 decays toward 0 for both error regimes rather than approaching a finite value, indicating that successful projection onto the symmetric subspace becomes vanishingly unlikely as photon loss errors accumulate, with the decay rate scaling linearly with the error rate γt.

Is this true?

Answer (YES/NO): NO